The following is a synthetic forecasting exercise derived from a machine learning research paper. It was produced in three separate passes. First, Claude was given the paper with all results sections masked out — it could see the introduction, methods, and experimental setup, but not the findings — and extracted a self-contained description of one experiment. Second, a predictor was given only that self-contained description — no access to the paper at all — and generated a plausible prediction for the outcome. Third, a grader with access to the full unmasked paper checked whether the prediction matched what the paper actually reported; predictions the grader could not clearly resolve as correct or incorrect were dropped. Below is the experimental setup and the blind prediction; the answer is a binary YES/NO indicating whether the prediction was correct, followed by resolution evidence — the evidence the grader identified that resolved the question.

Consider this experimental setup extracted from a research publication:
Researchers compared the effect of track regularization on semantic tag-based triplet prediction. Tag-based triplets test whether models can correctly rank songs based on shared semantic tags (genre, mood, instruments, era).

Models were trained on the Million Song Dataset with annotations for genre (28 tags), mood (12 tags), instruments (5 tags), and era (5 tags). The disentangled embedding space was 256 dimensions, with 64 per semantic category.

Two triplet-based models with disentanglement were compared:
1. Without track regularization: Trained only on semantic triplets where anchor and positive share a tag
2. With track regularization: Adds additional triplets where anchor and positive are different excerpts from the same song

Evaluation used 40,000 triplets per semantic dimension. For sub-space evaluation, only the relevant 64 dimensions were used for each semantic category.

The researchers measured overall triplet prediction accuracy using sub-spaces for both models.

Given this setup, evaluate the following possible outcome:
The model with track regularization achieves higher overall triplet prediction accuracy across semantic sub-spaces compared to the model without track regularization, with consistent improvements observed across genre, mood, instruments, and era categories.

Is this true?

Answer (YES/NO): NO